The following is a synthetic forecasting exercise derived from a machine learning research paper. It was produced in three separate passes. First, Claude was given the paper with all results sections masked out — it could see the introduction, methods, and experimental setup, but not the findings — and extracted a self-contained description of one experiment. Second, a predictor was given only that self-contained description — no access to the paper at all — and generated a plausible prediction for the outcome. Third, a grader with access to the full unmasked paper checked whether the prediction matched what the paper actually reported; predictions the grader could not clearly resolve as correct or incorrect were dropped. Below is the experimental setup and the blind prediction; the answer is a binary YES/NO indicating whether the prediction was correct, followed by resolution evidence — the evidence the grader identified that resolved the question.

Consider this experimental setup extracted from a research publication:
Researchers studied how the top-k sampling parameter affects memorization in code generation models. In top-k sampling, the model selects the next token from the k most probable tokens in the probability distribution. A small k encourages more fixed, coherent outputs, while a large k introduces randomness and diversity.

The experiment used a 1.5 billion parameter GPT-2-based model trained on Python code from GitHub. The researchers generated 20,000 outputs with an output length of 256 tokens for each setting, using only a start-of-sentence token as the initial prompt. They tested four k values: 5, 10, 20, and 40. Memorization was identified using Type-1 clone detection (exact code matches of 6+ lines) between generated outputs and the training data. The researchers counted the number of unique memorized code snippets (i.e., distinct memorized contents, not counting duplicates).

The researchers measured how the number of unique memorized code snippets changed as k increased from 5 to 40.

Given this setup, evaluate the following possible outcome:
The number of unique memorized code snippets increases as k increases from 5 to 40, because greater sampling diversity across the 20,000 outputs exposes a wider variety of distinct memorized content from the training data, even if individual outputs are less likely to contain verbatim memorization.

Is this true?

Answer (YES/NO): NO